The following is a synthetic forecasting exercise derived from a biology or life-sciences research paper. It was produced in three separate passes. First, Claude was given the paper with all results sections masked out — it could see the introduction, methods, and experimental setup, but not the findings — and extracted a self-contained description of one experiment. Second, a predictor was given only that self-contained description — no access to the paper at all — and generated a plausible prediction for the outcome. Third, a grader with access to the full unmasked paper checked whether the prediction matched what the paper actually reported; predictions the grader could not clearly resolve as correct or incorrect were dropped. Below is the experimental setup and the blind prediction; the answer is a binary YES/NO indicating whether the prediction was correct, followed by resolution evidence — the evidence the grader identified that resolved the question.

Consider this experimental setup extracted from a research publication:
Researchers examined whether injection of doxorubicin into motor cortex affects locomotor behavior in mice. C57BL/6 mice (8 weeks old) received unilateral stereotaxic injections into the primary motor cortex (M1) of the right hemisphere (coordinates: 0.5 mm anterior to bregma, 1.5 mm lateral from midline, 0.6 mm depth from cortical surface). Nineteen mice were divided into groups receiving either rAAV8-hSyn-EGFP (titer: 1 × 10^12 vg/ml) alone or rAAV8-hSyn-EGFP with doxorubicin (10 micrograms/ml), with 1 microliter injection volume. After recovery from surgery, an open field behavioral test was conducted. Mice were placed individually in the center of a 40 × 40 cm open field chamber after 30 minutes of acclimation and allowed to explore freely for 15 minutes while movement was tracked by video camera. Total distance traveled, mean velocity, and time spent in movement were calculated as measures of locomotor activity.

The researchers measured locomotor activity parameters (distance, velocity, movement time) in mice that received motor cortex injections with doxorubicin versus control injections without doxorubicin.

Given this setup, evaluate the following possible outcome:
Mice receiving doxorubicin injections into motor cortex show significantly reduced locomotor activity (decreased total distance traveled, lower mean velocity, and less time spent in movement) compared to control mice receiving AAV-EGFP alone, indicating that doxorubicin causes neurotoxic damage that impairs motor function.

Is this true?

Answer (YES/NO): NO